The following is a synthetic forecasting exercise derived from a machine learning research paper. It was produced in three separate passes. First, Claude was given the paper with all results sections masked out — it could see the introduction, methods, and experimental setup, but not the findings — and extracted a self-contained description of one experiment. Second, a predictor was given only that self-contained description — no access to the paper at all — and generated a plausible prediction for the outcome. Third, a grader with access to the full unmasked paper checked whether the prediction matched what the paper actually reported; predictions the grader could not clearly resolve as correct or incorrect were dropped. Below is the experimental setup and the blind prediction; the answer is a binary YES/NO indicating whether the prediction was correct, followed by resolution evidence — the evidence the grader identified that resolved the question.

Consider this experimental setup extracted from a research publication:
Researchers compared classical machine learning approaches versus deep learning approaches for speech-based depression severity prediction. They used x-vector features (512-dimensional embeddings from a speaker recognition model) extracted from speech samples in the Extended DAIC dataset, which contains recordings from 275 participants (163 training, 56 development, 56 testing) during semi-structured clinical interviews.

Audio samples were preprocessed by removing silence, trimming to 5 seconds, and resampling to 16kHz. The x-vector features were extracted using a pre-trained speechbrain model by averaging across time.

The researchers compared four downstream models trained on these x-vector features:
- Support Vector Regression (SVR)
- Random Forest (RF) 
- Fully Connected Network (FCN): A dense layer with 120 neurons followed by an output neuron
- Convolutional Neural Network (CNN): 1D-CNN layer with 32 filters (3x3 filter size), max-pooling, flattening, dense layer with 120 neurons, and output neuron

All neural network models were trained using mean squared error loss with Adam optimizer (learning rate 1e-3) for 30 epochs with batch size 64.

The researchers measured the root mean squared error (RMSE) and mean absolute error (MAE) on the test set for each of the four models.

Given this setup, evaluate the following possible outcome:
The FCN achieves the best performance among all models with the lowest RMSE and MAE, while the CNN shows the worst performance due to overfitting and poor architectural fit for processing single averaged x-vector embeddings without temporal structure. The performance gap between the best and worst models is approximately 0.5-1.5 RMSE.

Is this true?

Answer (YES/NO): NO